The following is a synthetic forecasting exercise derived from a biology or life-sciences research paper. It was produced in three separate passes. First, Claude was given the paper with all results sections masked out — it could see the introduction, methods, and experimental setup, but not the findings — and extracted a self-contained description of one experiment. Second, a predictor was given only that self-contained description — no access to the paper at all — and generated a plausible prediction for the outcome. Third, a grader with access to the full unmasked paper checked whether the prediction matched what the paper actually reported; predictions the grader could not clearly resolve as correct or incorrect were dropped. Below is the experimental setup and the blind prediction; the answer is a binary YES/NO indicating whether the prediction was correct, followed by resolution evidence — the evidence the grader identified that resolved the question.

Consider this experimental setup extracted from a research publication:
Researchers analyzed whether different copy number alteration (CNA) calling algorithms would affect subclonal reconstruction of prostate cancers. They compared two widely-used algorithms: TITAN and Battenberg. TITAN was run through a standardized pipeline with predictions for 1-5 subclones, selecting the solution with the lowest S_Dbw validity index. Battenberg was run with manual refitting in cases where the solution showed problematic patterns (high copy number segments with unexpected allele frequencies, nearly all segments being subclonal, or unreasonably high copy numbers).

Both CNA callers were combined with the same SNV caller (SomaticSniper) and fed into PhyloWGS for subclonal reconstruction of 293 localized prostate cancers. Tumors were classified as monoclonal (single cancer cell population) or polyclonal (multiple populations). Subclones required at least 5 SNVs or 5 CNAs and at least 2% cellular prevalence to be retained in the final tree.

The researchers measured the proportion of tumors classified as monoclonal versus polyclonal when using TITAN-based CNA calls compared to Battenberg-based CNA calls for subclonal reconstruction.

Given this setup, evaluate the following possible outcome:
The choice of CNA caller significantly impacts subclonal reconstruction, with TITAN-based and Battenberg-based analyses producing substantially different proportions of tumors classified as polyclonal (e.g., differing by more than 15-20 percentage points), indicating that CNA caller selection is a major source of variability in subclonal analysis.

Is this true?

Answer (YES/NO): YES